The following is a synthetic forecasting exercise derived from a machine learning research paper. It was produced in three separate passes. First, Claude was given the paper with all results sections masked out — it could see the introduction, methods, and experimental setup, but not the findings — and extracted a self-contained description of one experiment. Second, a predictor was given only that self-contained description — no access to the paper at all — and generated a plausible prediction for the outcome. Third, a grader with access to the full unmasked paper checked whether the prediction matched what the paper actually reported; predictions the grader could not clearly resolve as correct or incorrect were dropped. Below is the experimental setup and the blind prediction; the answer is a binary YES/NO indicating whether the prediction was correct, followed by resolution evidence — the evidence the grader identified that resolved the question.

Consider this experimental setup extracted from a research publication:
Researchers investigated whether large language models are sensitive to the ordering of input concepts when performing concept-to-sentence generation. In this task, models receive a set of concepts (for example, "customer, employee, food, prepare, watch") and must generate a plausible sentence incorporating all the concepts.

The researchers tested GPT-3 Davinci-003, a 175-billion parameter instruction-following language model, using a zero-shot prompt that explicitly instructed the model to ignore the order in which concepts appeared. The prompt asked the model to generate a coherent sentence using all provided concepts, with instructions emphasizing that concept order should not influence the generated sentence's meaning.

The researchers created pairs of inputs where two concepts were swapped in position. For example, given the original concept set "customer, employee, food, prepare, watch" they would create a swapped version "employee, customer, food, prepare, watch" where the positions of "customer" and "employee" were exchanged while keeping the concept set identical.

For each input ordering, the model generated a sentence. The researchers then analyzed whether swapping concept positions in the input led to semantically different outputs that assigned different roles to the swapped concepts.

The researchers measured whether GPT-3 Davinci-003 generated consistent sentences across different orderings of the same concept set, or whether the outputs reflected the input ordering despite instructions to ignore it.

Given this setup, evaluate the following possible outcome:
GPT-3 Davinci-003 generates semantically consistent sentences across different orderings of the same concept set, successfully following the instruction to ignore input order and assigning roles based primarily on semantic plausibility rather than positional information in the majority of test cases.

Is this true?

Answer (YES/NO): NO